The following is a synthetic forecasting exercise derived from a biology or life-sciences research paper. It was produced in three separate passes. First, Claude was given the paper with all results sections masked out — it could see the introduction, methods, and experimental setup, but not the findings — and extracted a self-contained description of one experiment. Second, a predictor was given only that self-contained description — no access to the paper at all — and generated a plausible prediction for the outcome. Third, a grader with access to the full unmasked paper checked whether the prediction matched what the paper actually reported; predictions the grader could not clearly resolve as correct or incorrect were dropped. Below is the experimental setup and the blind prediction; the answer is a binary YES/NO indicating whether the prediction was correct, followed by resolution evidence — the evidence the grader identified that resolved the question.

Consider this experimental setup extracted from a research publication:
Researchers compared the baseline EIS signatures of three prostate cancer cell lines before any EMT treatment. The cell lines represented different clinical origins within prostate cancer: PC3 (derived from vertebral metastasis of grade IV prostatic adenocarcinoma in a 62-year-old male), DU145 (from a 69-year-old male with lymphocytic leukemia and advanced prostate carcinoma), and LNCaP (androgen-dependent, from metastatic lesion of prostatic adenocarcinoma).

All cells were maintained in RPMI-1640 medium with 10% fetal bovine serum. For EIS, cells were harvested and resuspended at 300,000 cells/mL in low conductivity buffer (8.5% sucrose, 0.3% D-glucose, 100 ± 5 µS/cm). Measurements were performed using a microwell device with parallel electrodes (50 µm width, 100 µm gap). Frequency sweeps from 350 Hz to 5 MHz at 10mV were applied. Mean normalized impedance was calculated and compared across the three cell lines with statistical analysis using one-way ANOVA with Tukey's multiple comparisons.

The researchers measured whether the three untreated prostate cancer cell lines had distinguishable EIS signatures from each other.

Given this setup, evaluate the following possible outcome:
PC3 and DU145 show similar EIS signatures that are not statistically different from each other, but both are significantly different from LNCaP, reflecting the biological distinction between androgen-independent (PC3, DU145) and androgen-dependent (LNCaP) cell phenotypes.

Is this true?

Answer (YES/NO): NO